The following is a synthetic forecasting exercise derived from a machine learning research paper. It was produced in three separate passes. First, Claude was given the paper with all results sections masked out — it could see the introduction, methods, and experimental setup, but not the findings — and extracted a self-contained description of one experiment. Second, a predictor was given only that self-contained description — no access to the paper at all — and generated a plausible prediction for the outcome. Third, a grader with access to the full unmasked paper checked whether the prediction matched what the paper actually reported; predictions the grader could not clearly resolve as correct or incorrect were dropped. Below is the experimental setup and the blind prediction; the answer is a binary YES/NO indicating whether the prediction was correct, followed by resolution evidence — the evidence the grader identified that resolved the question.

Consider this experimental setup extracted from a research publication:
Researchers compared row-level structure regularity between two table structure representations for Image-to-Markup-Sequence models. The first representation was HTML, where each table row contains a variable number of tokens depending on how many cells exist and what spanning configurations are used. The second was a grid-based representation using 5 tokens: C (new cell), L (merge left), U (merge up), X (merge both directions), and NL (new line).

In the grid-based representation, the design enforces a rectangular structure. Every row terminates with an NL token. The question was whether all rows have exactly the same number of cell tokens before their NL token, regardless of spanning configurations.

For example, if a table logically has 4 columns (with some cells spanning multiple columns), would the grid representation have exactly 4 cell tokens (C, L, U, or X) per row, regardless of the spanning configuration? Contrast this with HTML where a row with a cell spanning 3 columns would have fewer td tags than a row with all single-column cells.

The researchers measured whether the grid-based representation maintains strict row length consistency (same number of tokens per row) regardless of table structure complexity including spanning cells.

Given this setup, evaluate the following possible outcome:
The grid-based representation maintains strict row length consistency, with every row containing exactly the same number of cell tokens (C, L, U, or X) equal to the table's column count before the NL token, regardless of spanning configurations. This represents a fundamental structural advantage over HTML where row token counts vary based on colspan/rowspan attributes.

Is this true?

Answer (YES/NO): YES